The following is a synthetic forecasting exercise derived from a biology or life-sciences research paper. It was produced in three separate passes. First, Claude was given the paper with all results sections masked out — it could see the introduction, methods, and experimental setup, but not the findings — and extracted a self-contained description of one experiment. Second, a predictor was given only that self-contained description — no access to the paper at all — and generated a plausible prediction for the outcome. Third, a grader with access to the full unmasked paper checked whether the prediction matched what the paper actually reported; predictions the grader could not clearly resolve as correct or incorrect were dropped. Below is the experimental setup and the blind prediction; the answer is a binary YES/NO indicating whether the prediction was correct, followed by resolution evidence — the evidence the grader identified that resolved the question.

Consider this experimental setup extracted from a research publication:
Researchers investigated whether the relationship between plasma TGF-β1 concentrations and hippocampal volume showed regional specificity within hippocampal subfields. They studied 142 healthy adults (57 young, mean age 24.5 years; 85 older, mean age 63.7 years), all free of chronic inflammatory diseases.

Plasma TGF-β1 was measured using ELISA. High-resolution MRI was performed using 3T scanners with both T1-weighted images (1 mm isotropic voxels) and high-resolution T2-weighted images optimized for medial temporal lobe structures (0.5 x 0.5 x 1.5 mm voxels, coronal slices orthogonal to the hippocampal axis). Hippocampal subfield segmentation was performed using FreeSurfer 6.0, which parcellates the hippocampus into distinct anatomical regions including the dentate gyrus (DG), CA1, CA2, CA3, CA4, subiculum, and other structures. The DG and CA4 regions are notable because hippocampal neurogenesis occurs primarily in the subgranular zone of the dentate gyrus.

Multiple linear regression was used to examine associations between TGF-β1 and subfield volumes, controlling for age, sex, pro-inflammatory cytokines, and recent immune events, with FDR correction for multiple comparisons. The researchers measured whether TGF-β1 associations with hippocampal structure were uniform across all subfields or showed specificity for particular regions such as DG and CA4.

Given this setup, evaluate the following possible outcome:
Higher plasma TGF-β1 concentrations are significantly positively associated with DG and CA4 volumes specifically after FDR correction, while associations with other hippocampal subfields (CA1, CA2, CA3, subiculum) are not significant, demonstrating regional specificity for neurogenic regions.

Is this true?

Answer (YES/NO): NO